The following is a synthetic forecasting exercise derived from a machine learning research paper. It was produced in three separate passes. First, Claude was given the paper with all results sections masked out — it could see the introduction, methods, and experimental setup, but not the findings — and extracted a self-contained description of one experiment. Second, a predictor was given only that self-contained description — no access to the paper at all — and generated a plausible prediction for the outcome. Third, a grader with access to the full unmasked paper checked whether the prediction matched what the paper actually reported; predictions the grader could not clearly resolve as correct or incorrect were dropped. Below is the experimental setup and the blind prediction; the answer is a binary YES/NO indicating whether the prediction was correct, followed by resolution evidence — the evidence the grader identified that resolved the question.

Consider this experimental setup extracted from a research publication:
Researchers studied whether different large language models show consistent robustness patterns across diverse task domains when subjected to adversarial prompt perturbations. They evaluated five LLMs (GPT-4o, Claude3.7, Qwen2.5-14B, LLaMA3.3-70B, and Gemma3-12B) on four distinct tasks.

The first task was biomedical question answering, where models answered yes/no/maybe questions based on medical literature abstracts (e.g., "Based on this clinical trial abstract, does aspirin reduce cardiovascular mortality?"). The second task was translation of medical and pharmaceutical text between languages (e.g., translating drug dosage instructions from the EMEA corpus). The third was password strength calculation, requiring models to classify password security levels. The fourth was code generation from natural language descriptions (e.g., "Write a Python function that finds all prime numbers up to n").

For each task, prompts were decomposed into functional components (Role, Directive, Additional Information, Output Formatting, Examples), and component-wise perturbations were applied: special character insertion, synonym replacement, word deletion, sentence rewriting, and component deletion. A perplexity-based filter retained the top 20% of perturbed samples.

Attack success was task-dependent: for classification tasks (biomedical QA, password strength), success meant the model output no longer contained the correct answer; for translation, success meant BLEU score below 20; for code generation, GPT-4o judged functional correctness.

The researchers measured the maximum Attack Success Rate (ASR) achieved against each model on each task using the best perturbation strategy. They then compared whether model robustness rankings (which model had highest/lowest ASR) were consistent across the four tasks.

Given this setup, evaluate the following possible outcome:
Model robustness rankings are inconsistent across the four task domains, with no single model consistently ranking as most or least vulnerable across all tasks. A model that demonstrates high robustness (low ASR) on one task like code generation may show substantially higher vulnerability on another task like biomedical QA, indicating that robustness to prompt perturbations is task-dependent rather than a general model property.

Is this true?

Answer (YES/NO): YES